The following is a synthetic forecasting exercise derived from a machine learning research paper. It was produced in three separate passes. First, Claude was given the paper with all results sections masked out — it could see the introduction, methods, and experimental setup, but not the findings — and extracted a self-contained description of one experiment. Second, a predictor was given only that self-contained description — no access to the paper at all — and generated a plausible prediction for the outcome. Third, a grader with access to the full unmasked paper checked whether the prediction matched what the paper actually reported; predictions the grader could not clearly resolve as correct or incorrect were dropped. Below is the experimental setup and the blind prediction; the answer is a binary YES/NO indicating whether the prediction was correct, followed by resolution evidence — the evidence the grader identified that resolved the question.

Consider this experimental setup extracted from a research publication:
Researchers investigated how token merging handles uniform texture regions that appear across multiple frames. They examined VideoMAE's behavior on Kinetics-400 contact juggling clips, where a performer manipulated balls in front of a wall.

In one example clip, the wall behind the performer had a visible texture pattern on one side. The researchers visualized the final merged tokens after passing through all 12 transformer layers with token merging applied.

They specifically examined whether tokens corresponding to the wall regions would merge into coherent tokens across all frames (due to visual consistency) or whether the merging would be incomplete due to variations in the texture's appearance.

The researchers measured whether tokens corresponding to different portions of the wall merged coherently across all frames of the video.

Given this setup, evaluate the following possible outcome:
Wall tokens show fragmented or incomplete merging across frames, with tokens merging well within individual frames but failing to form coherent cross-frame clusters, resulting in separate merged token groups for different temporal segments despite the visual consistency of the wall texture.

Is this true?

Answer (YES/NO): NO